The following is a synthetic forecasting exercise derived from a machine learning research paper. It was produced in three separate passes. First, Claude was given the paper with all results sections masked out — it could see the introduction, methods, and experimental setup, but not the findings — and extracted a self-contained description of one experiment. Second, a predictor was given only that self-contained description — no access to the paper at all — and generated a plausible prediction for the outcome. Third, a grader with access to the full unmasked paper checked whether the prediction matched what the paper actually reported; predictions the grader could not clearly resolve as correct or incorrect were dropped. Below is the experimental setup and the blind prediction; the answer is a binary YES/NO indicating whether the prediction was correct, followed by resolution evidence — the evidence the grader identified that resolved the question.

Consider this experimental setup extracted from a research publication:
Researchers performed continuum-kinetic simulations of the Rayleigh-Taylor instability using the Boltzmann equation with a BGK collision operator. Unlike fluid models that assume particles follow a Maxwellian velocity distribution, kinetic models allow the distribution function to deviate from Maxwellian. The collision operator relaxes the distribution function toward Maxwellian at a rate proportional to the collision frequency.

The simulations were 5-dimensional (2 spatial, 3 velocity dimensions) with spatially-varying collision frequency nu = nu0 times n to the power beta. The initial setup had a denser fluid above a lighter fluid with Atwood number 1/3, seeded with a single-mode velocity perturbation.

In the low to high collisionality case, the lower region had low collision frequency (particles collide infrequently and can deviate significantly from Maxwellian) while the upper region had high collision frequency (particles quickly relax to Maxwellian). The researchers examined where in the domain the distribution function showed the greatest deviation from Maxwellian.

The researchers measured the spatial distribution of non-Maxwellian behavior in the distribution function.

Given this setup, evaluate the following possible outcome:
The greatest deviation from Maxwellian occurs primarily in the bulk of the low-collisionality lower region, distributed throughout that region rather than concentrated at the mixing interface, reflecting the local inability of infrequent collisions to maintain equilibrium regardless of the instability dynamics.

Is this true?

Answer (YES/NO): NO